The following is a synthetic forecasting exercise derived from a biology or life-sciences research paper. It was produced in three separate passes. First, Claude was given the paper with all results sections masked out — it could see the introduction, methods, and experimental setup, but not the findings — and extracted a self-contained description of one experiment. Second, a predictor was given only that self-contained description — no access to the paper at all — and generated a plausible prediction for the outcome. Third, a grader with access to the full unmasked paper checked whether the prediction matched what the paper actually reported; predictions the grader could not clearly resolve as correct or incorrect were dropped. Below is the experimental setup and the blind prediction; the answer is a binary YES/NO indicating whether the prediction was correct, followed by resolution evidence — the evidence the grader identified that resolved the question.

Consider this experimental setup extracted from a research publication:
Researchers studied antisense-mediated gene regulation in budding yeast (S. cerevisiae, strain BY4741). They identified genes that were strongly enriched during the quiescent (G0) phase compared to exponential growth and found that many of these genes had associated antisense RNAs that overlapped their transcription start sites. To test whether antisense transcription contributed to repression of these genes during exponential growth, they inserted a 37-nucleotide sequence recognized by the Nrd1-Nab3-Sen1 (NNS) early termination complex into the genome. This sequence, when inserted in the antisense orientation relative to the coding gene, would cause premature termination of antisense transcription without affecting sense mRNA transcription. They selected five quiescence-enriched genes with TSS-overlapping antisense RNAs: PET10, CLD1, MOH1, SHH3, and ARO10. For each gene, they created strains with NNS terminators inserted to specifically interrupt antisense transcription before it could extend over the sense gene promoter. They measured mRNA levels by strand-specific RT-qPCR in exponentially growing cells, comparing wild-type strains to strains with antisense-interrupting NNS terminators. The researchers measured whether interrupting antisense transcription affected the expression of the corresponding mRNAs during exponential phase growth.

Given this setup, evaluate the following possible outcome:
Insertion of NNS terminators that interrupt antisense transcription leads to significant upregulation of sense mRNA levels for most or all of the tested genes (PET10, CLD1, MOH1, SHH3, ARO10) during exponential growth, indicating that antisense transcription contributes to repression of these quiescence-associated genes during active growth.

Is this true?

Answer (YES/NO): YES